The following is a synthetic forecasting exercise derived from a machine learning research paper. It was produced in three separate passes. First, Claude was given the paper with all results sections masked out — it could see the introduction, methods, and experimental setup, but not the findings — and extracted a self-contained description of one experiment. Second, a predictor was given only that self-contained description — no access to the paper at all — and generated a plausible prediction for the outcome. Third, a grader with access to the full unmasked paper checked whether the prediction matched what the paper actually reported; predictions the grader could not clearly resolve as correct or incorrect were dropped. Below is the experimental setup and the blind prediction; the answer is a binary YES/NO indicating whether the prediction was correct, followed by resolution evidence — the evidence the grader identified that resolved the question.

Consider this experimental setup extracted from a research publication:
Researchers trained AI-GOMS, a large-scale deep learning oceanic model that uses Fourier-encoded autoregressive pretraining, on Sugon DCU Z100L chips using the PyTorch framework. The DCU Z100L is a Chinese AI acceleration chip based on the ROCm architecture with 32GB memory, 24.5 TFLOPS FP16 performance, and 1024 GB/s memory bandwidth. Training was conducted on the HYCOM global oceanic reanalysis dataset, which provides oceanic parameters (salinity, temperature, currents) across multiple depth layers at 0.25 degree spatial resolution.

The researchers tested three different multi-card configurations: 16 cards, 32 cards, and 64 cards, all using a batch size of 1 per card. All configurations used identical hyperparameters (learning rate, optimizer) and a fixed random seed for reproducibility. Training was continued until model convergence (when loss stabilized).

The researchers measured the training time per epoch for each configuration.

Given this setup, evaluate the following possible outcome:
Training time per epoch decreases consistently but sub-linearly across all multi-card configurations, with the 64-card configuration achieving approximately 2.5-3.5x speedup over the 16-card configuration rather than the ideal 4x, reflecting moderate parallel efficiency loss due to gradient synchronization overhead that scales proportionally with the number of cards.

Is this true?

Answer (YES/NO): NO